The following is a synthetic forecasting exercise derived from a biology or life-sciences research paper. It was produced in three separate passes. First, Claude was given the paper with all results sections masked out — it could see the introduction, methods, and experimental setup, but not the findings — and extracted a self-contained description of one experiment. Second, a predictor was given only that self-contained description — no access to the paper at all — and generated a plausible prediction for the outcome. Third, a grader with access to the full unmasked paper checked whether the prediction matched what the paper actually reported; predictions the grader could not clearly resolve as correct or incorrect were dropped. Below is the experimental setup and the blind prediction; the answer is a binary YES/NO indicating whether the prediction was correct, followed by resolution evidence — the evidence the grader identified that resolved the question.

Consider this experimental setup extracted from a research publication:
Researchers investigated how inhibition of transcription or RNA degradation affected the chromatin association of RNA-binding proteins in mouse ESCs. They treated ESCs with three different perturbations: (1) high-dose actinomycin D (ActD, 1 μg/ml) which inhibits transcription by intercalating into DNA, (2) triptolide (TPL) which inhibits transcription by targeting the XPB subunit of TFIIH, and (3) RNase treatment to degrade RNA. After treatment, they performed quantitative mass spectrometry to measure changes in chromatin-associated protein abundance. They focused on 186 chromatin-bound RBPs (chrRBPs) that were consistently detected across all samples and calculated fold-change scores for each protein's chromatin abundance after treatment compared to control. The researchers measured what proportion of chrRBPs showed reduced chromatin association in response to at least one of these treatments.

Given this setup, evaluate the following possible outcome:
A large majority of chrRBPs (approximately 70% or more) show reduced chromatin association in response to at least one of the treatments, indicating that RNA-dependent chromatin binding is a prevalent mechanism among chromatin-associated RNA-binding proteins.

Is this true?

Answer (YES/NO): YES